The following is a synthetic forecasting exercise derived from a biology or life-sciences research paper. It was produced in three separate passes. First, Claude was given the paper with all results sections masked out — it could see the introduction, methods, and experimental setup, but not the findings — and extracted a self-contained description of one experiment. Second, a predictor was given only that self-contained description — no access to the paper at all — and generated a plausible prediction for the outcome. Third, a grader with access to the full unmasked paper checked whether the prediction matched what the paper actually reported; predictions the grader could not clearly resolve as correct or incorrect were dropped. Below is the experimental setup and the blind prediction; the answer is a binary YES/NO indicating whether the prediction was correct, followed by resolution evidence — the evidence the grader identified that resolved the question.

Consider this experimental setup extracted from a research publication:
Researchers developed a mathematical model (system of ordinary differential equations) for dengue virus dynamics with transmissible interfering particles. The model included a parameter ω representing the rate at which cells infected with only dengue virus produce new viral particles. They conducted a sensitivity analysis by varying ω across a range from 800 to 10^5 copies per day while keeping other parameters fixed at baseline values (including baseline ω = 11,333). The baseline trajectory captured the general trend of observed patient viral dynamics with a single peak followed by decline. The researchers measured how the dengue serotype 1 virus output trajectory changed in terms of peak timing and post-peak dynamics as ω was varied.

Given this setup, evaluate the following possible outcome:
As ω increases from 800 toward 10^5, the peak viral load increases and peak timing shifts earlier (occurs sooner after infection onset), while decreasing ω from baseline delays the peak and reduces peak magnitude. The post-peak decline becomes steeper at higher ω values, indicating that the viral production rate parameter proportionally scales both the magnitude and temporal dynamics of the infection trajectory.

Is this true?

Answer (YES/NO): NO